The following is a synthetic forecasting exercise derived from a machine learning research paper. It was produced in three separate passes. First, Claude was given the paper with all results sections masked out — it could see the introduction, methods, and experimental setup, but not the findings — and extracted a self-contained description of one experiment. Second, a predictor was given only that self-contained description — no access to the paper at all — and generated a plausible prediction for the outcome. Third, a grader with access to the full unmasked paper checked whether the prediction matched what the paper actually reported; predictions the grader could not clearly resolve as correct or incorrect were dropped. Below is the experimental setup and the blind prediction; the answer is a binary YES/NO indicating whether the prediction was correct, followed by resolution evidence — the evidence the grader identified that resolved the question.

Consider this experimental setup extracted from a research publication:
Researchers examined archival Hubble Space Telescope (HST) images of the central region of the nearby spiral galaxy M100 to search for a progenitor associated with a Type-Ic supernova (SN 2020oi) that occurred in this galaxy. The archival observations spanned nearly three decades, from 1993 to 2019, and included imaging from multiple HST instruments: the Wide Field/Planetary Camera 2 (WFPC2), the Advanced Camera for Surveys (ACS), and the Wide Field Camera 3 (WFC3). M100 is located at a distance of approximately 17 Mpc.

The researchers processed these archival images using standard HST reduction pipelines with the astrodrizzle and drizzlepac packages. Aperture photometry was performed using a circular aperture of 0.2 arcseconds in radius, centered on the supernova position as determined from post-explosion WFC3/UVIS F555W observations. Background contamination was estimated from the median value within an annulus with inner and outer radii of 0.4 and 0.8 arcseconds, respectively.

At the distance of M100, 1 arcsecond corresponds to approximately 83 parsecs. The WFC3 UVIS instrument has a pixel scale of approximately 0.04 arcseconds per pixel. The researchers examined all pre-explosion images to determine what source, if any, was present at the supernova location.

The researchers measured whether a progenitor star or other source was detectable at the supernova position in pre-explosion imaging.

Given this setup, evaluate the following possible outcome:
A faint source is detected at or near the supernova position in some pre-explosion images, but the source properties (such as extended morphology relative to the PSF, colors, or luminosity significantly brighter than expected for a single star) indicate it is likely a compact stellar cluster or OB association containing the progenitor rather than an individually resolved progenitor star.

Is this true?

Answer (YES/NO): YES